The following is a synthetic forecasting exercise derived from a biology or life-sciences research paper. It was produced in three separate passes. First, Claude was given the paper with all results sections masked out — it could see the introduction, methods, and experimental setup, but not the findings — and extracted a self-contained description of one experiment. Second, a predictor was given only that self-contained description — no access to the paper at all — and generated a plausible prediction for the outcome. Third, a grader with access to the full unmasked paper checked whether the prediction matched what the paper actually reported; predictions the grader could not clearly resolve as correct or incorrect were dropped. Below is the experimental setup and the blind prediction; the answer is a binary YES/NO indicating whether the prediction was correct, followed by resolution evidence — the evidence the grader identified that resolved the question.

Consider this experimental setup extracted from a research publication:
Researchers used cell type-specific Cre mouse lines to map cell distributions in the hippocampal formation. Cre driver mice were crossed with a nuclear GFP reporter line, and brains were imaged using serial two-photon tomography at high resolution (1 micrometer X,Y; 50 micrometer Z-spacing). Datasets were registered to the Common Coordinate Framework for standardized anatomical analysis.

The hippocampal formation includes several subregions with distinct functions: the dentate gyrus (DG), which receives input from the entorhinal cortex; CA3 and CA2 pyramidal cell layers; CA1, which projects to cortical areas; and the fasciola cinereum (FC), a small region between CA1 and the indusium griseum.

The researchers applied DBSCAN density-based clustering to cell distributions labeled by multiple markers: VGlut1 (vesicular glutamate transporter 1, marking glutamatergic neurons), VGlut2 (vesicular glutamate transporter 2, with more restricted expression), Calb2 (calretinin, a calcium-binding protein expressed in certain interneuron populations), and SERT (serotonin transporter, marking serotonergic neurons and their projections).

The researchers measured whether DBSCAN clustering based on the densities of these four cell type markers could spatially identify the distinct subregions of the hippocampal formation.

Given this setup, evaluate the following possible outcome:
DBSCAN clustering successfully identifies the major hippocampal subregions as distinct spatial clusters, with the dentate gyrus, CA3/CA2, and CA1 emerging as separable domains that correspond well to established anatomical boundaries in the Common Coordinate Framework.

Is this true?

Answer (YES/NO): YES